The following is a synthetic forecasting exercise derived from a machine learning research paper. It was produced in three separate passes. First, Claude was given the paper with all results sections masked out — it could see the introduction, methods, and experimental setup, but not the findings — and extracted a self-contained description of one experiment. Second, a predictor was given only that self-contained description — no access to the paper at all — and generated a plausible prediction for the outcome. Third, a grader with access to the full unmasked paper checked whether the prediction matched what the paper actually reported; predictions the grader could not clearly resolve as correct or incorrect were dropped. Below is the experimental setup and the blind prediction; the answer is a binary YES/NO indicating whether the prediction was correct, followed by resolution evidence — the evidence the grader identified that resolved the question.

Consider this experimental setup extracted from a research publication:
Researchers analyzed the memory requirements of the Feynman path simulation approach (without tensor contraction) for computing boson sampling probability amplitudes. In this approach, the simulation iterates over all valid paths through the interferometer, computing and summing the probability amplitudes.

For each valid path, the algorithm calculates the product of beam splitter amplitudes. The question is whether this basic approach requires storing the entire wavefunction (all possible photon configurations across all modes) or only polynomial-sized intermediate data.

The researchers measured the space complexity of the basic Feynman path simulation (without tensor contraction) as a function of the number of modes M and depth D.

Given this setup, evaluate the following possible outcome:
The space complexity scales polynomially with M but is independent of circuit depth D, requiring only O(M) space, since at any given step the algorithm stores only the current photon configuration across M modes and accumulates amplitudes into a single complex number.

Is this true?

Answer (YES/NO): NO